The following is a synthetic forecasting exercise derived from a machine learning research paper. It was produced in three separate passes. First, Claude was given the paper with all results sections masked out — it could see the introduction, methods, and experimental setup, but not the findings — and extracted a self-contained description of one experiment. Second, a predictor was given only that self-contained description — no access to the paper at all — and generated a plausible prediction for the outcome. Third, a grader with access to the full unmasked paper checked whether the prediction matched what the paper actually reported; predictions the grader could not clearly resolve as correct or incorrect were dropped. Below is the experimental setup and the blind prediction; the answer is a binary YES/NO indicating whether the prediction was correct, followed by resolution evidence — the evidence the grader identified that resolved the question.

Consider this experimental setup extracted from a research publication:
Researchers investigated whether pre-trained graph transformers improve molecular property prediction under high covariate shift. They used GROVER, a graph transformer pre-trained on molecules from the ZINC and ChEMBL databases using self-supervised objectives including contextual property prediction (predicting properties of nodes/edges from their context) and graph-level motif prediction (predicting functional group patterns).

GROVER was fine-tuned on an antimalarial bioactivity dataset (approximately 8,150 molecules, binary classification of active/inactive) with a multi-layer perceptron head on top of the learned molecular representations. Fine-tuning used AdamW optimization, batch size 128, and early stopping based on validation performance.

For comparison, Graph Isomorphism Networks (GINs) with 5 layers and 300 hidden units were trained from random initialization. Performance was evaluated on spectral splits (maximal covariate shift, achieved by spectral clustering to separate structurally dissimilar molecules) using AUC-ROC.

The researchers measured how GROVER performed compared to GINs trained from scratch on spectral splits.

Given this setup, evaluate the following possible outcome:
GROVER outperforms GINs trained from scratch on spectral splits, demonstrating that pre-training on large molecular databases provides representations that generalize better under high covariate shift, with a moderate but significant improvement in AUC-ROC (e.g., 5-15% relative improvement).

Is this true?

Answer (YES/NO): NO